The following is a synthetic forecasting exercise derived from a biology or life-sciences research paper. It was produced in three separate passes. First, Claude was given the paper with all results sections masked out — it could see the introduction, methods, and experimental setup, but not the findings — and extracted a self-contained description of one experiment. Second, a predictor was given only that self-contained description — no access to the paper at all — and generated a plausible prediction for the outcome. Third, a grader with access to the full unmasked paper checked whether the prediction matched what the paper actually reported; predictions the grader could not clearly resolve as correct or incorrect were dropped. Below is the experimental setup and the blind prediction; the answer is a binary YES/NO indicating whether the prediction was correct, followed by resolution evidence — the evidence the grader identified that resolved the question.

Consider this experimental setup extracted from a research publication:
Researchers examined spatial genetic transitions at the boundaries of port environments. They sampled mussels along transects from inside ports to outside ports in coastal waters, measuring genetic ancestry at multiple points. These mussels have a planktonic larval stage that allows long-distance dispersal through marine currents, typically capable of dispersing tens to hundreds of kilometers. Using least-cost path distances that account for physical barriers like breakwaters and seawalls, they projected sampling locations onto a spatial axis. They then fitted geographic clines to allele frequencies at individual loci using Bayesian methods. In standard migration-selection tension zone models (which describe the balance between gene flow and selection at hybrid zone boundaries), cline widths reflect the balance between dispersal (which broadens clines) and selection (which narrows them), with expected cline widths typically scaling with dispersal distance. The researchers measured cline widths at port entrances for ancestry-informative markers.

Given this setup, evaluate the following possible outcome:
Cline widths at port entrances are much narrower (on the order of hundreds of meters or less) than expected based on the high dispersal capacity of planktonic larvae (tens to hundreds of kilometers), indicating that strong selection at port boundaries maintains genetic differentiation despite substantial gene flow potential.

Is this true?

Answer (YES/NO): NO